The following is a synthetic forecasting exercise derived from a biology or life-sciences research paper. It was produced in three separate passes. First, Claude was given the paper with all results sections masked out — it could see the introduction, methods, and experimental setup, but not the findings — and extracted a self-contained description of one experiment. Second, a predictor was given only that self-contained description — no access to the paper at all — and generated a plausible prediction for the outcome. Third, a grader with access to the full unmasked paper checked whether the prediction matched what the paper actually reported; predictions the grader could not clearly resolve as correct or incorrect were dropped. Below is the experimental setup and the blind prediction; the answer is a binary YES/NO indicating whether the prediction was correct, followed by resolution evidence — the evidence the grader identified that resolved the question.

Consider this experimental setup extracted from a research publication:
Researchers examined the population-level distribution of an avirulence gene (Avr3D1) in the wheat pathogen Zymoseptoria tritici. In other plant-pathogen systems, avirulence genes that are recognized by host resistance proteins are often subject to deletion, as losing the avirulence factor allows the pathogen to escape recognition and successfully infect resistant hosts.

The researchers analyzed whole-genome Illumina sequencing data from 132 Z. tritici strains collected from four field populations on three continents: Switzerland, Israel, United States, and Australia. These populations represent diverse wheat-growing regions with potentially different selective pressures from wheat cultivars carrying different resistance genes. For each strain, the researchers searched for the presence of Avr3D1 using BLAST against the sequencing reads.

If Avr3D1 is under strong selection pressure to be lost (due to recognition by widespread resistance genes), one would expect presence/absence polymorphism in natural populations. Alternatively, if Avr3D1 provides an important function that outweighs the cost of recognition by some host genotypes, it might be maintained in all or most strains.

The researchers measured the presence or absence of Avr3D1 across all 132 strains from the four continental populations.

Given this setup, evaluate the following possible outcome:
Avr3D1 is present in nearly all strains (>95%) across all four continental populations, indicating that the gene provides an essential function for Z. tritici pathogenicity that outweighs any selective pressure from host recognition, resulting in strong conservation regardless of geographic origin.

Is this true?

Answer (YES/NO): YES